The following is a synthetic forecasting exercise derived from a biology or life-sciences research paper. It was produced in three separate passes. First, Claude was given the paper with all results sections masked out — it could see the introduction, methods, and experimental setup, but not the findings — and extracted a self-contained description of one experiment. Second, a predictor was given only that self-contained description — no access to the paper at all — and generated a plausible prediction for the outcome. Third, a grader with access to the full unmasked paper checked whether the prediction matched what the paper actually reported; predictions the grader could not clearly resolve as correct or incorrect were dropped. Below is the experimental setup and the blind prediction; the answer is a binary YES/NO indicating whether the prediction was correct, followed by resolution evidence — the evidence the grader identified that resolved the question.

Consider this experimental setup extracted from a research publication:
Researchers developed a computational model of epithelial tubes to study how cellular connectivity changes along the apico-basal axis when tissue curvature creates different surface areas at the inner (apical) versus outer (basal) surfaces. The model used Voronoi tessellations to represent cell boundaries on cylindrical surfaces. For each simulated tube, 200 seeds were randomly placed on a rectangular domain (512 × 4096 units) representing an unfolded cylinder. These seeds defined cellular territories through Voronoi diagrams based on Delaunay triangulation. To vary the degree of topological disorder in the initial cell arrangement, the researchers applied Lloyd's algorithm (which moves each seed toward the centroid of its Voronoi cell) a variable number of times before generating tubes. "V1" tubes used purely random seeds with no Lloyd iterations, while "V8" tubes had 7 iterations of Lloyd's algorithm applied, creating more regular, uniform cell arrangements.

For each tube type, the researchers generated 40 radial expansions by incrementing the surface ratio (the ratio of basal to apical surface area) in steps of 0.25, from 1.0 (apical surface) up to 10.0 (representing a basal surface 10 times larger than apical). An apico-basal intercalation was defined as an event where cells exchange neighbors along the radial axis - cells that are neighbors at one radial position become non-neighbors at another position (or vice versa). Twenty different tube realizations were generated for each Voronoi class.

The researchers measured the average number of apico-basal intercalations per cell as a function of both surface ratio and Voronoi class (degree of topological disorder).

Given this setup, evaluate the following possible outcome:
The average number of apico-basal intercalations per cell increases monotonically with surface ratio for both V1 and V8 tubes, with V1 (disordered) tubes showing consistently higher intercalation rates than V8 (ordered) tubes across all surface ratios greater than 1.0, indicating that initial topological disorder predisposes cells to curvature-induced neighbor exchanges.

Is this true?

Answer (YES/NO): YES